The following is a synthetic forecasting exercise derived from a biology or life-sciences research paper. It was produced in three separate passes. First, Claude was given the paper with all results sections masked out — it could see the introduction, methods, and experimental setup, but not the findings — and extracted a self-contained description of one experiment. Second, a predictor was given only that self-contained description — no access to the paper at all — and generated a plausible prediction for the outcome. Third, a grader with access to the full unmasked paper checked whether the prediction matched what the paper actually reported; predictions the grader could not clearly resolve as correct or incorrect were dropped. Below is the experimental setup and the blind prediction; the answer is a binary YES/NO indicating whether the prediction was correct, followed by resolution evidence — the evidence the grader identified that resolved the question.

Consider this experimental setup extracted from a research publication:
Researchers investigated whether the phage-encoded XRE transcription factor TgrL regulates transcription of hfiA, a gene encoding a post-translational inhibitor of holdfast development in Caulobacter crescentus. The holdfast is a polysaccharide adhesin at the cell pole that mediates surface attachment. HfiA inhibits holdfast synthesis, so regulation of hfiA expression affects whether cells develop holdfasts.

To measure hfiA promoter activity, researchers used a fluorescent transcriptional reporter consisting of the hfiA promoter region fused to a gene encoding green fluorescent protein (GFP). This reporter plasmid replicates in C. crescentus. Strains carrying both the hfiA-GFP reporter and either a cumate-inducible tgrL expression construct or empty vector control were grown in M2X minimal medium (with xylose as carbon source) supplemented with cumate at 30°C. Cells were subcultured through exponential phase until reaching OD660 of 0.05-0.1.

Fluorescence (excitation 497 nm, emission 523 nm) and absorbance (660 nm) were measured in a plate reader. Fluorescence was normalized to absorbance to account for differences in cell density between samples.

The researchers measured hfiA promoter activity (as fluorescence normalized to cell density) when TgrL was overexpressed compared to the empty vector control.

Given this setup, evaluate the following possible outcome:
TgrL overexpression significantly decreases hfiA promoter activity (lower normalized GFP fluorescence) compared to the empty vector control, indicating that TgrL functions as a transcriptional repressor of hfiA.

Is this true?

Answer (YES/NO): YES